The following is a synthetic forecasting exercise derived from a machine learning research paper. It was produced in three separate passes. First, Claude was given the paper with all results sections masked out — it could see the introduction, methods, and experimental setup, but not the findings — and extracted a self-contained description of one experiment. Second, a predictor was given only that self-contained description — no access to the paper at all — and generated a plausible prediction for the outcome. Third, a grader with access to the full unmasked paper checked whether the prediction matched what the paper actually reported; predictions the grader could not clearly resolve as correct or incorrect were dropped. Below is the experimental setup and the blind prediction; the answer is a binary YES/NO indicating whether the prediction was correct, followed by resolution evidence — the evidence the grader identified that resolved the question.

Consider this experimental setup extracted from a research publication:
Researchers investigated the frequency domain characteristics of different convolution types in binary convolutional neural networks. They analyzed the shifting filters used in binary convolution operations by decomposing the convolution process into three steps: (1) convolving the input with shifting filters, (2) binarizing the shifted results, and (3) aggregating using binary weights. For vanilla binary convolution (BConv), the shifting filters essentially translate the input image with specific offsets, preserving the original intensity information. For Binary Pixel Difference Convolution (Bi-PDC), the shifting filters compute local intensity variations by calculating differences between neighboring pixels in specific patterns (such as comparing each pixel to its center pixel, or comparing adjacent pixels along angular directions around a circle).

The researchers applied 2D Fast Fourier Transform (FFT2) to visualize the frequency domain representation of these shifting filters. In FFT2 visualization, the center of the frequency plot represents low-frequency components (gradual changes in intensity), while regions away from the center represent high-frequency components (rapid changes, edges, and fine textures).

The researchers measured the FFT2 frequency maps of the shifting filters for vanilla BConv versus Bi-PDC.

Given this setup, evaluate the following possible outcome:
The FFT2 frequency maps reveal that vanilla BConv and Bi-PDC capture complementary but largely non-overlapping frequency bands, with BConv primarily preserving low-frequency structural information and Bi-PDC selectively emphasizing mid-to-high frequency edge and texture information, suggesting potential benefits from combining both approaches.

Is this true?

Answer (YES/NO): NO